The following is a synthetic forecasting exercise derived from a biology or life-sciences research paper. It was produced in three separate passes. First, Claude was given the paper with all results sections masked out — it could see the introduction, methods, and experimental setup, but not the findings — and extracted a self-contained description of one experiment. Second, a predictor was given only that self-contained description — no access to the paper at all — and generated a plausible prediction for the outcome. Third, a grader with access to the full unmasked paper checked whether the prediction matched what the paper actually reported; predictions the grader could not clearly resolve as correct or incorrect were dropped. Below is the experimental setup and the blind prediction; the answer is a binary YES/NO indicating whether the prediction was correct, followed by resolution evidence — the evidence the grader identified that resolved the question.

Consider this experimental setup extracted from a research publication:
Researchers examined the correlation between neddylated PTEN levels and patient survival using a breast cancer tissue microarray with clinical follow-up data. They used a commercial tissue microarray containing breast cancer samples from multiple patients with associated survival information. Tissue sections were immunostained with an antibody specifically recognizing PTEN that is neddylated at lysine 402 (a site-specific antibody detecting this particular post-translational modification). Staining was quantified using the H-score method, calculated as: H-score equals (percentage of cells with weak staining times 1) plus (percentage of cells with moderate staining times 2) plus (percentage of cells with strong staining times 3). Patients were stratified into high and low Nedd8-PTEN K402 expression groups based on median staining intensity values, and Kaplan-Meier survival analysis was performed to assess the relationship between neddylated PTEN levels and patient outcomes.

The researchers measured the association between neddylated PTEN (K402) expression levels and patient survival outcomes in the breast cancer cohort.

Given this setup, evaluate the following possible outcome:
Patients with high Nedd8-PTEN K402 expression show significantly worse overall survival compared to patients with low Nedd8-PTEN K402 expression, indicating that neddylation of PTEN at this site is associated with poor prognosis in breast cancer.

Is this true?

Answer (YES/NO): YES